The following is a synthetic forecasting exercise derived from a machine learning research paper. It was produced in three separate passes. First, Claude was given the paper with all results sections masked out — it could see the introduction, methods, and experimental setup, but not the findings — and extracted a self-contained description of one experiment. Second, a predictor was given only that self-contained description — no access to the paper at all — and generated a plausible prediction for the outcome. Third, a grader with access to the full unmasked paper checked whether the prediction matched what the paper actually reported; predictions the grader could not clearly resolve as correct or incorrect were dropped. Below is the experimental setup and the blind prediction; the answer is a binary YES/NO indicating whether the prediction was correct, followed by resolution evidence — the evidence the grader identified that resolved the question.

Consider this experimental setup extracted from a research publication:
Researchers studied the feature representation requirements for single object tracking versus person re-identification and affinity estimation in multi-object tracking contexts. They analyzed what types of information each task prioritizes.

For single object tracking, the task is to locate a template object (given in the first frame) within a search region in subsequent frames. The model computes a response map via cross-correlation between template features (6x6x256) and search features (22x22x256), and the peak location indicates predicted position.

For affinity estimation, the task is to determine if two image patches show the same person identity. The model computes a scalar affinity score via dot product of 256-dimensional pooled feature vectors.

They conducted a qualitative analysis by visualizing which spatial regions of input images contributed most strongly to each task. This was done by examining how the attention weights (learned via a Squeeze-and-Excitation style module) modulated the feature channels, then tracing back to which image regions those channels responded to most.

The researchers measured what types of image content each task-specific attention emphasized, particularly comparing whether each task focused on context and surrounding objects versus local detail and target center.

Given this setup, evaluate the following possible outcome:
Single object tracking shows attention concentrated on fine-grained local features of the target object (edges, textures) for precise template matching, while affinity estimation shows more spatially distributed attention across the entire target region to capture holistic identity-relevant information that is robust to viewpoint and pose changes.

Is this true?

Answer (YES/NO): NO